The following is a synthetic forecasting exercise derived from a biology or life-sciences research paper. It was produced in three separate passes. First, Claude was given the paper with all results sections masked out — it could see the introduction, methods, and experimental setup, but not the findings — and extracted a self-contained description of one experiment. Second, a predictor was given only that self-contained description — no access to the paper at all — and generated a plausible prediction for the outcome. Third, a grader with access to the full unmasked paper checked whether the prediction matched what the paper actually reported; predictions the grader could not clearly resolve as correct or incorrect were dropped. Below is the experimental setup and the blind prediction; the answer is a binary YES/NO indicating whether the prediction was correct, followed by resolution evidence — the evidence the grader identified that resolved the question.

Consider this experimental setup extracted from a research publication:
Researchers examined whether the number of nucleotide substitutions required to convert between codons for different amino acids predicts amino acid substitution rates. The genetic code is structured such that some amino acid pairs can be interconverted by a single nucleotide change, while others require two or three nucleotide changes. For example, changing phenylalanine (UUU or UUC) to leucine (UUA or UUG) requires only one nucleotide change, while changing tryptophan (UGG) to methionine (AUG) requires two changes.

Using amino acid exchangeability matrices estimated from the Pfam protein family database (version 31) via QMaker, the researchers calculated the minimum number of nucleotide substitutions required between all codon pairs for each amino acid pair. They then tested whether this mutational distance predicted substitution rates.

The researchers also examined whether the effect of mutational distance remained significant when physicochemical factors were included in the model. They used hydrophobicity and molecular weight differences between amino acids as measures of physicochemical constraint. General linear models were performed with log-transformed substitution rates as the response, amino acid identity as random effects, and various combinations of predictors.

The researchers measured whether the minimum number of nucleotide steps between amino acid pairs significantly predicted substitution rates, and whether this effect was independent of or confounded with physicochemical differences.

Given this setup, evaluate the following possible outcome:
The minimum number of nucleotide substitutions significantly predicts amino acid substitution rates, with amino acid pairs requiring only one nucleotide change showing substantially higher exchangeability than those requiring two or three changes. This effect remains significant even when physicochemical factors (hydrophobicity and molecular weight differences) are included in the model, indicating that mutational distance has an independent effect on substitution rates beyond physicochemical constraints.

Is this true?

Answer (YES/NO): YES